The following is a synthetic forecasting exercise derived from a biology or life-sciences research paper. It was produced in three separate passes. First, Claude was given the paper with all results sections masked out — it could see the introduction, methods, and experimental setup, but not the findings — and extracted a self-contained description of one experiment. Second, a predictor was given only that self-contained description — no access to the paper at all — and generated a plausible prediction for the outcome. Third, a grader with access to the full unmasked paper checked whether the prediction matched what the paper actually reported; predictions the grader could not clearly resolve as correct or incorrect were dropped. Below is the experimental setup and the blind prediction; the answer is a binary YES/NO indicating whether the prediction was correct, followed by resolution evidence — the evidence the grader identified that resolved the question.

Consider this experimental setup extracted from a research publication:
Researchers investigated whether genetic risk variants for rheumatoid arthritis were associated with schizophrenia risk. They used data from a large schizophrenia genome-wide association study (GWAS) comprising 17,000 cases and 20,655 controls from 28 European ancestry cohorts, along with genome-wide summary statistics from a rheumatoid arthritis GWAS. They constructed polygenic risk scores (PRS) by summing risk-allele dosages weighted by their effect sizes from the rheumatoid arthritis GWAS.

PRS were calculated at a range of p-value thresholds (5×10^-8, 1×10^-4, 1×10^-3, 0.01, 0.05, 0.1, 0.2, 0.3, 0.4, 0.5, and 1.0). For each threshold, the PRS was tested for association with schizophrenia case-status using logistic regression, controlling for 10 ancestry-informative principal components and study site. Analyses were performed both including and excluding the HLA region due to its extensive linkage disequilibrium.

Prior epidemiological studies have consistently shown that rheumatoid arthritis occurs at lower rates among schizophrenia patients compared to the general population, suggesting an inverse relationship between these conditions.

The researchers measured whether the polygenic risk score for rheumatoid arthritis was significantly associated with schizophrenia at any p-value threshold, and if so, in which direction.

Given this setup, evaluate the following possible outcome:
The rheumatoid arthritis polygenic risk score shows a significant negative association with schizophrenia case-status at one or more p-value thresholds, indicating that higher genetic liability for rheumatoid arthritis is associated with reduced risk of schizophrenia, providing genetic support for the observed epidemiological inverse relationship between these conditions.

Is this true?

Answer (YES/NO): NO